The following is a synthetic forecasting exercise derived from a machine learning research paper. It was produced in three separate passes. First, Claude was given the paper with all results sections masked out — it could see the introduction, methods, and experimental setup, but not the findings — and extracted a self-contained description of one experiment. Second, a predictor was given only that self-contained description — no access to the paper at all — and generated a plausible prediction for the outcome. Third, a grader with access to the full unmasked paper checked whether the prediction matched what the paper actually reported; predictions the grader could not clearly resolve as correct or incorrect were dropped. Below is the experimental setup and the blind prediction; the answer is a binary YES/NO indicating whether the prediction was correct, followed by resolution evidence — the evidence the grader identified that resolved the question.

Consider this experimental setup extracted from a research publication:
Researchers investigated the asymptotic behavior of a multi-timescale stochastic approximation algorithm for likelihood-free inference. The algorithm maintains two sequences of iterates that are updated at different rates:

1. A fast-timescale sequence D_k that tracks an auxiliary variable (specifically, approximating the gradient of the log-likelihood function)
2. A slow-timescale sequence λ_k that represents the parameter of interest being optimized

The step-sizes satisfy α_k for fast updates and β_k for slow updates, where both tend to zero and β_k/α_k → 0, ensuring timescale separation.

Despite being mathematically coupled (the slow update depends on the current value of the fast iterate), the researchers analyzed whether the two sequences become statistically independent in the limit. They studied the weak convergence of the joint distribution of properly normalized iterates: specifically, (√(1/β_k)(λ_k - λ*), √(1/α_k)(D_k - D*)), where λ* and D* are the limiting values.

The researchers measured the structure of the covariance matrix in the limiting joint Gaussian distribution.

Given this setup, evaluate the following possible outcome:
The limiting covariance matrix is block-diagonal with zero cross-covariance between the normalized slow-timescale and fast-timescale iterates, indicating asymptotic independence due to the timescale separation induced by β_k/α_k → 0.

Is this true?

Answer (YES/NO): YES